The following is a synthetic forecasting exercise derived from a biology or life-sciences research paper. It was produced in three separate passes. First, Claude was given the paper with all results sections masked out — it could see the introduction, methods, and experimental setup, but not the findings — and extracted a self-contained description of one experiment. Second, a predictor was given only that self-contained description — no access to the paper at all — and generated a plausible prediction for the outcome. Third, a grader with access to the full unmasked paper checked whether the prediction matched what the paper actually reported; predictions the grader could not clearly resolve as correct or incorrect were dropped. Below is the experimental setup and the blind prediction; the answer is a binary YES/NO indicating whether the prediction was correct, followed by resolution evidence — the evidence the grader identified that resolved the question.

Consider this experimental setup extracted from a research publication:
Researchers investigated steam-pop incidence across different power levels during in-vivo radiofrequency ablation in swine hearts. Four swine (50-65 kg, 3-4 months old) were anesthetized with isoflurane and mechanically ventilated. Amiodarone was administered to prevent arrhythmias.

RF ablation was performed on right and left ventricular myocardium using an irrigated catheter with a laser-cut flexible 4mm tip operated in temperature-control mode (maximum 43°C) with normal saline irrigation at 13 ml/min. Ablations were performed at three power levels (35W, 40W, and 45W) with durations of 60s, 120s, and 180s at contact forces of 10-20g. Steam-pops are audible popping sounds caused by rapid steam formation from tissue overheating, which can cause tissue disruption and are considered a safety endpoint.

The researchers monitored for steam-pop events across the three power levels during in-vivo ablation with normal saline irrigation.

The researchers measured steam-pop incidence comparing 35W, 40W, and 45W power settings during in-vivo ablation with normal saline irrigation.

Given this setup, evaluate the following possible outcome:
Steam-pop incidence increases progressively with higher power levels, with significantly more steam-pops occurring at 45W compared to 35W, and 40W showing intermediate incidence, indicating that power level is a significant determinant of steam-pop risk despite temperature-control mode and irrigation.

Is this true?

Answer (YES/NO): NO